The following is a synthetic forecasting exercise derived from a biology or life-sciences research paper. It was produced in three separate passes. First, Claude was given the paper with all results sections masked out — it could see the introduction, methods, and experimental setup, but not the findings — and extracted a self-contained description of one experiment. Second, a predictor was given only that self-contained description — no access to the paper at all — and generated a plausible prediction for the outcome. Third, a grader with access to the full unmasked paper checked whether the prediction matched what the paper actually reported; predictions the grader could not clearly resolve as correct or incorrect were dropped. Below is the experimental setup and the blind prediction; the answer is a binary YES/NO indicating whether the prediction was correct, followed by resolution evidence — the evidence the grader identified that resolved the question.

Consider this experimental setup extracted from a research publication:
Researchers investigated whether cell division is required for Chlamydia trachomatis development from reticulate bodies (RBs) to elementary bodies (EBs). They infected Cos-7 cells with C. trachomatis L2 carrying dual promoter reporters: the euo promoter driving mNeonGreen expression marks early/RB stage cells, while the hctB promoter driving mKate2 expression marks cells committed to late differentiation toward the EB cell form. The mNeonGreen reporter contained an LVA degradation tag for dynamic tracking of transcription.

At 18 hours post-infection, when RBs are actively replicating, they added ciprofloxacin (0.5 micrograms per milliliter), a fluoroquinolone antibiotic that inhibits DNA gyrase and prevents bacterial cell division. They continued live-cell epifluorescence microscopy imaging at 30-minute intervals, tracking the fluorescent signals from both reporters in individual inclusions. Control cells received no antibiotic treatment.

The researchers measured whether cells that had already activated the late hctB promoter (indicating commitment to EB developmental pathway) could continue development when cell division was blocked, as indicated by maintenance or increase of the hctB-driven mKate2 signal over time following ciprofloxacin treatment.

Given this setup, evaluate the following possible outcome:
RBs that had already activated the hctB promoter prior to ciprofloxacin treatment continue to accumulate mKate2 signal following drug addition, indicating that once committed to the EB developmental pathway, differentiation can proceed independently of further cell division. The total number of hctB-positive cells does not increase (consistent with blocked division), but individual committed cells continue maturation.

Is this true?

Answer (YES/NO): NO